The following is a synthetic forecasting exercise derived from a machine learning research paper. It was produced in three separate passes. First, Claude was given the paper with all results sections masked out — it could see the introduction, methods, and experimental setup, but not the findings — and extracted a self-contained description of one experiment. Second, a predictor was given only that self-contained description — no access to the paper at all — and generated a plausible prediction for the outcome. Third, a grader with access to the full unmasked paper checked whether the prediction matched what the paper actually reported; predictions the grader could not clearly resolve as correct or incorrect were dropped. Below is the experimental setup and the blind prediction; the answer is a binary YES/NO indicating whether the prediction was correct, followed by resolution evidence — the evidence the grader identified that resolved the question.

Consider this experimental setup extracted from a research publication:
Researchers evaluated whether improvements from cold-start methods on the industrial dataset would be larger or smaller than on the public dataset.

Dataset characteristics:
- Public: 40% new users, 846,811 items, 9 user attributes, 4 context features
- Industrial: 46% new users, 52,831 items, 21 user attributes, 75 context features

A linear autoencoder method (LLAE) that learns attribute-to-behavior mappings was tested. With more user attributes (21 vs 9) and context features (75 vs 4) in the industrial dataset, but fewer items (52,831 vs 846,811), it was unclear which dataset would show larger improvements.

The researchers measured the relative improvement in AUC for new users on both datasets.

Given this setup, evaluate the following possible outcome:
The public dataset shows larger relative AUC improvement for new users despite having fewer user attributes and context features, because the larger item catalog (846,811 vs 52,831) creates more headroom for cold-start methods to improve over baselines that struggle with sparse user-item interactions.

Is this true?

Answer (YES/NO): YES